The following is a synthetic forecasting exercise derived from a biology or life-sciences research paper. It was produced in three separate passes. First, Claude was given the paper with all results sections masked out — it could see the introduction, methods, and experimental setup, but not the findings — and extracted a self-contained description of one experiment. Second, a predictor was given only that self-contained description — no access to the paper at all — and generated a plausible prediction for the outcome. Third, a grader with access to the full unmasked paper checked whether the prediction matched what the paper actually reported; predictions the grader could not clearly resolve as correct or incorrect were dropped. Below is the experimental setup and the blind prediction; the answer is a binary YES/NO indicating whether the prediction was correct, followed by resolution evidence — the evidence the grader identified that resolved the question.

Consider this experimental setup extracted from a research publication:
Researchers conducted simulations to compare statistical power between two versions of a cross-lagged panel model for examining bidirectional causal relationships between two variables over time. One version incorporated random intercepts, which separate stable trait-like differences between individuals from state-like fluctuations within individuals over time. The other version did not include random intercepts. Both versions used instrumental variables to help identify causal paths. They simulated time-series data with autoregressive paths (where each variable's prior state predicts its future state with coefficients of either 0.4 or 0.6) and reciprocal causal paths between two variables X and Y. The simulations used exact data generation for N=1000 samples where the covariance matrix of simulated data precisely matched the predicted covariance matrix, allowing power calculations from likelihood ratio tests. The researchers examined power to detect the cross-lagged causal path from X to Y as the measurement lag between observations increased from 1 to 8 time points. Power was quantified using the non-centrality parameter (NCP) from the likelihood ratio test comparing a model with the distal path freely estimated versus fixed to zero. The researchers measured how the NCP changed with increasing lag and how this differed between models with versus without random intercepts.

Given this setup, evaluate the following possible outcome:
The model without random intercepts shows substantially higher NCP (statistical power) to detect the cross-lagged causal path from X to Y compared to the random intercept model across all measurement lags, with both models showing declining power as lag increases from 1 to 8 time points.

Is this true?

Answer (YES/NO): YES